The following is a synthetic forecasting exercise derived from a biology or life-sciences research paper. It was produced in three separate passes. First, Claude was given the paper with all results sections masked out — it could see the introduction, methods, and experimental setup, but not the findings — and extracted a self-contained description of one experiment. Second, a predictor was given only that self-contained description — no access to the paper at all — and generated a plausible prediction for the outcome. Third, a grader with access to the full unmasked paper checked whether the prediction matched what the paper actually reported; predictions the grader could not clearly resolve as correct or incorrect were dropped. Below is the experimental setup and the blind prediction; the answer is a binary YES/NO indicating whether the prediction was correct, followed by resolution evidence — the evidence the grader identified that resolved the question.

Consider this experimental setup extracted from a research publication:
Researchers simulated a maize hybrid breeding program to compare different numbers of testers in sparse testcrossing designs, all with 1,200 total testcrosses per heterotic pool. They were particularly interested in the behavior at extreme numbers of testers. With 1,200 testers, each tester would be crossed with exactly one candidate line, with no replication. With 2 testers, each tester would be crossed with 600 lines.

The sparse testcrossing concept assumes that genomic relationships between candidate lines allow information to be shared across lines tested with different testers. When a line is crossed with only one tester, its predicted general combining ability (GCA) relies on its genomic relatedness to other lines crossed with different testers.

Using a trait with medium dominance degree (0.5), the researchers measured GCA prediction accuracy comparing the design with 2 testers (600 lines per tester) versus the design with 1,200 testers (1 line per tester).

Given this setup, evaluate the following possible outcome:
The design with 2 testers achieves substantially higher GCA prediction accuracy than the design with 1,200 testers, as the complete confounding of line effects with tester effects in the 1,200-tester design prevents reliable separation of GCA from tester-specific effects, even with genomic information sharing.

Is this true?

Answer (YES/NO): NO